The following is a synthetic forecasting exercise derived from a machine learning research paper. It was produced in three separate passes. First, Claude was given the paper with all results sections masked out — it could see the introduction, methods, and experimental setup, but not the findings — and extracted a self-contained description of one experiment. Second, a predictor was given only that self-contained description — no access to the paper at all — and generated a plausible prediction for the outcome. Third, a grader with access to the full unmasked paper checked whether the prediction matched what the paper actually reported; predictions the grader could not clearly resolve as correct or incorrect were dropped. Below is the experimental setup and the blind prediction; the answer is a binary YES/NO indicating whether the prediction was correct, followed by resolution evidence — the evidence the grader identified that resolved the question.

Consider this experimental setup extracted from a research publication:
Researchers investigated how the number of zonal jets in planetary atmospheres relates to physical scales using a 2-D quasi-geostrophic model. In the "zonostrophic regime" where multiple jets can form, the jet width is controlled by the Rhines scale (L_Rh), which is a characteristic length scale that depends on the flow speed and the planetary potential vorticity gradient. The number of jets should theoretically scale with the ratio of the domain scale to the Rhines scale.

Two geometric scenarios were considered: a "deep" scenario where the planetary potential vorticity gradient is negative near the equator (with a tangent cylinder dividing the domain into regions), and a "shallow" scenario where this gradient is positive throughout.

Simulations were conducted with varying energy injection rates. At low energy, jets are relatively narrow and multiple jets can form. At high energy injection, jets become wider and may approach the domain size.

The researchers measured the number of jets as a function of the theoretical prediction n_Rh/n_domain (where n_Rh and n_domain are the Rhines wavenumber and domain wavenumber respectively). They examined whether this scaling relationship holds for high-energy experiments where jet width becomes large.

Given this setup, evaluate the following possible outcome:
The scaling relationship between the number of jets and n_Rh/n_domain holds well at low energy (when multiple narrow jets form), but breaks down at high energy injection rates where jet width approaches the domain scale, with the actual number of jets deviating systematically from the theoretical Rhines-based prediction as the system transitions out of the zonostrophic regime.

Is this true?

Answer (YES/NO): YES